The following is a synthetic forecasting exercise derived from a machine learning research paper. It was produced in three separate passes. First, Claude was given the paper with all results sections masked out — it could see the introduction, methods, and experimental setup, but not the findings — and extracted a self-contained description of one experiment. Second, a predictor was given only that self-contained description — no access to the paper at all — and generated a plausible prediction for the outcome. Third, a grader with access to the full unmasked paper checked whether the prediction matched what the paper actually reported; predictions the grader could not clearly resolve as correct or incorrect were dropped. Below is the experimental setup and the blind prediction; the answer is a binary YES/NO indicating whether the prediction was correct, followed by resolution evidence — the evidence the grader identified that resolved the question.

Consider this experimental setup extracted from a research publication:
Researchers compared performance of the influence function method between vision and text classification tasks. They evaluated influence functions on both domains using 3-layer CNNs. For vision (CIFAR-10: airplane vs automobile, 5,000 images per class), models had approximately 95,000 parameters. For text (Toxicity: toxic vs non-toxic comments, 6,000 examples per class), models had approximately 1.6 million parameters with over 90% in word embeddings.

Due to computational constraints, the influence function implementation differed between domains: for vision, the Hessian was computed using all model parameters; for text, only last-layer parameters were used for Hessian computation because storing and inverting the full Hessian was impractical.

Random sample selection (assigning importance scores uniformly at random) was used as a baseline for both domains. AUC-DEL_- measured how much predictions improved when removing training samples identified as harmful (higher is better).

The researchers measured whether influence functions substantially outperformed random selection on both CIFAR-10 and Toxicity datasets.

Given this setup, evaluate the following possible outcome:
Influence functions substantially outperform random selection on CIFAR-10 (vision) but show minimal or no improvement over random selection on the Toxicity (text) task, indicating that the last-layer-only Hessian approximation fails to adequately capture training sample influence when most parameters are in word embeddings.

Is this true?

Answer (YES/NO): YES